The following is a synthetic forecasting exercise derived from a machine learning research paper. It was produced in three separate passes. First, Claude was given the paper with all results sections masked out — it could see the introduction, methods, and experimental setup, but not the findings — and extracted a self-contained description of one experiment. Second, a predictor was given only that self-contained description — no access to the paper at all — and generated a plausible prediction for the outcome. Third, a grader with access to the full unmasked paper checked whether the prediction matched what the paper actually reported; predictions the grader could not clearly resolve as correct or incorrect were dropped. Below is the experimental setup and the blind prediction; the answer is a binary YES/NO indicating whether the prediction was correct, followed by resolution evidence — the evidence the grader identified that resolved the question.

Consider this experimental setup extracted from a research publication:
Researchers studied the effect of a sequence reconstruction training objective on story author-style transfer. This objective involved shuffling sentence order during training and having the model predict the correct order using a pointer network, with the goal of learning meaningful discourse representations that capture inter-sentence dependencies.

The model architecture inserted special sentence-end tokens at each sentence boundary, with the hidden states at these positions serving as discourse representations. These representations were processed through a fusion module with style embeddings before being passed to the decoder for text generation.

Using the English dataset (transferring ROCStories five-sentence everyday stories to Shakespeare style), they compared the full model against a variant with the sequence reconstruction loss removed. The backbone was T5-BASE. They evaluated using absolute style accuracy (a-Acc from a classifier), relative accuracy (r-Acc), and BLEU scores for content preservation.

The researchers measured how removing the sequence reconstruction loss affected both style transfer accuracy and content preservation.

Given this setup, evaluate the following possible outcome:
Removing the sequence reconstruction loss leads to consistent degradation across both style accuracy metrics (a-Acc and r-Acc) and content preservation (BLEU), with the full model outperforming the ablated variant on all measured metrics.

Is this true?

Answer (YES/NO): NO